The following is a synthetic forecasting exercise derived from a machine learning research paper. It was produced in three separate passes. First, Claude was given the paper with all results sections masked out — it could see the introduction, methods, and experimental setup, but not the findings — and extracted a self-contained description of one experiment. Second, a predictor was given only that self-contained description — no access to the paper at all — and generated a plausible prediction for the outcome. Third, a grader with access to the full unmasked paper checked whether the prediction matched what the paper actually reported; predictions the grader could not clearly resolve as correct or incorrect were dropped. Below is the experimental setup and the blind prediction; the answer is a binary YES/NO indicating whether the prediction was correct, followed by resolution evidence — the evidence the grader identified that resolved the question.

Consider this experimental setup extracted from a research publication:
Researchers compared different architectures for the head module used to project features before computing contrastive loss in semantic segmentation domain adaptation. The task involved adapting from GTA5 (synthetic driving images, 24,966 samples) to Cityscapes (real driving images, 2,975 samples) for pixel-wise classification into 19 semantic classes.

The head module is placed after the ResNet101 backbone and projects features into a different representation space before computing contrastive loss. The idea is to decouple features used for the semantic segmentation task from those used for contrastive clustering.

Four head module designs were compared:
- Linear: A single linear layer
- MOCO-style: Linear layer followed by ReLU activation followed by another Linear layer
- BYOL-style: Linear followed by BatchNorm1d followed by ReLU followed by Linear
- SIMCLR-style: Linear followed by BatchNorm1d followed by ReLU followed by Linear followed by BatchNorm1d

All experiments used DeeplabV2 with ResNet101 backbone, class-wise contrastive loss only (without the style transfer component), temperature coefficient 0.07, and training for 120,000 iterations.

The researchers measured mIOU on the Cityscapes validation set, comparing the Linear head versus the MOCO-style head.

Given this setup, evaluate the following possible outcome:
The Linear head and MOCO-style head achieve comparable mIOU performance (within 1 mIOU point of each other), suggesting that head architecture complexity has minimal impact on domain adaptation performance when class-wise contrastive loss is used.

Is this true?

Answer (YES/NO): NO